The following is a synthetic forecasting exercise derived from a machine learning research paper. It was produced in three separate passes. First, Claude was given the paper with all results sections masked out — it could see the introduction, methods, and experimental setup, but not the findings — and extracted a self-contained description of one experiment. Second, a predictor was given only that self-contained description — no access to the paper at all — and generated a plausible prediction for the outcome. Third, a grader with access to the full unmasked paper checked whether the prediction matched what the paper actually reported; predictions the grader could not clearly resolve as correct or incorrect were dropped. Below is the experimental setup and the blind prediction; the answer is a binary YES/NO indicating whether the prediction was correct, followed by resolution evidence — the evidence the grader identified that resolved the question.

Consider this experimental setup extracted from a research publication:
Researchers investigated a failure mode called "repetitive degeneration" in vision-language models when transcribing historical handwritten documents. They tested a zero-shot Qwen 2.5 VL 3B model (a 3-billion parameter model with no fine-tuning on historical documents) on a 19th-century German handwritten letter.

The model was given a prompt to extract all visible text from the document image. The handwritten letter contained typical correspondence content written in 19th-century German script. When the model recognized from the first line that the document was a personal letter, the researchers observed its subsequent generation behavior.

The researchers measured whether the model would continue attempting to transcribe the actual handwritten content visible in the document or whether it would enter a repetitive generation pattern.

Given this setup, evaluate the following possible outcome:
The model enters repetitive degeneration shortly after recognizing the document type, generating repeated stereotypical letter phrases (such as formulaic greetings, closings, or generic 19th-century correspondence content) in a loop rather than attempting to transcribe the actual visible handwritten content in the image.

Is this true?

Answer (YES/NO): YES